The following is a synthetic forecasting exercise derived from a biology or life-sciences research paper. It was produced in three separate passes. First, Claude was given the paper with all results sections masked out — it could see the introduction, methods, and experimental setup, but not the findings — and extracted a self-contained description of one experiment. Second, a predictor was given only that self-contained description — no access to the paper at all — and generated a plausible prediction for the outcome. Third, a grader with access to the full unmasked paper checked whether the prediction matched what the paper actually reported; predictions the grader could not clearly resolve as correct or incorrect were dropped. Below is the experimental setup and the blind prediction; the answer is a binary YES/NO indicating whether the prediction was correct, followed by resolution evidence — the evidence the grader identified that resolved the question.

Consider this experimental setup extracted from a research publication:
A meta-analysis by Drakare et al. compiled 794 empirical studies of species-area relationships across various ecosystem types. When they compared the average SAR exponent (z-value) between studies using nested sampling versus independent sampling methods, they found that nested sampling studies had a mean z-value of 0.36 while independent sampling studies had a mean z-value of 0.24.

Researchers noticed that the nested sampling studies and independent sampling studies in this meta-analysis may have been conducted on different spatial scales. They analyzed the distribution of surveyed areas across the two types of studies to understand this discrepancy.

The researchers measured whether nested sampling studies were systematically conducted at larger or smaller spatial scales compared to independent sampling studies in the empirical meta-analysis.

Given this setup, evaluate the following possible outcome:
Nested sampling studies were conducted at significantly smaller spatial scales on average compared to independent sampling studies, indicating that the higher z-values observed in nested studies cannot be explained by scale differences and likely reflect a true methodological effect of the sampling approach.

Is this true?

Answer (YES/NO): NO